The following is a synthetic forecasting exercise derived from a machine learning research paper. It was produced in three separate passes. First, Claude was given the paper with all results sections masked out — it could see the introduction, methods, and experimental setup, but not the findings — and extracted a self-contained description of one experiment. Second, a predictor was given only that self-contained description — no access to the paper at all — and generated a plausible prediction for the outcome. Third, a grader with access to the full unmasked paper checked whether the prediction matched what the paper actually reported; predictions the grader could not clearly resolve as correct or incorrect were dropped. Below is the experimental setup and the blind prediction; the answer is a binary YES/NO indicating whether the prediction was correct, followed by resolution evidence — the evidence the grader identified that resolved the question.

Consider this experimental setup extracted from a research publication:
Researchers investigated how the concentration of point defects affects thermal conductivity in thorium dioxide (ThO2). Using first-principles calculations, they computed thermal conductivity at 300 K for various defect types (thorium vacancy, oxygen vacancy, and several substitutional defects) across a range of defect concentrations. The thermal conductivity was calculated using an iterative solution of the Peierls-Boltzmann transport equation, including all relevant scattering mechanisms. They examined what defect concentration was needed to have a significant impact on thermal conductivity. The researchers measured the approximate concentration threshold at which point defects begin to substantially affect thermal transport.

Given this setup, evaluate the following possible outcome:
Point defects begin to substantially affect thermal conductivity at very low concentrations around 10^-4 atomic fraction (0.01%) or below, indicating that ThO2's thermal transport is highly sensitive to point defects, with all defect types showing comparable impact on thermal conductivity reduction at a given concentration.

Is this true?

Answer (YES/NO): NO